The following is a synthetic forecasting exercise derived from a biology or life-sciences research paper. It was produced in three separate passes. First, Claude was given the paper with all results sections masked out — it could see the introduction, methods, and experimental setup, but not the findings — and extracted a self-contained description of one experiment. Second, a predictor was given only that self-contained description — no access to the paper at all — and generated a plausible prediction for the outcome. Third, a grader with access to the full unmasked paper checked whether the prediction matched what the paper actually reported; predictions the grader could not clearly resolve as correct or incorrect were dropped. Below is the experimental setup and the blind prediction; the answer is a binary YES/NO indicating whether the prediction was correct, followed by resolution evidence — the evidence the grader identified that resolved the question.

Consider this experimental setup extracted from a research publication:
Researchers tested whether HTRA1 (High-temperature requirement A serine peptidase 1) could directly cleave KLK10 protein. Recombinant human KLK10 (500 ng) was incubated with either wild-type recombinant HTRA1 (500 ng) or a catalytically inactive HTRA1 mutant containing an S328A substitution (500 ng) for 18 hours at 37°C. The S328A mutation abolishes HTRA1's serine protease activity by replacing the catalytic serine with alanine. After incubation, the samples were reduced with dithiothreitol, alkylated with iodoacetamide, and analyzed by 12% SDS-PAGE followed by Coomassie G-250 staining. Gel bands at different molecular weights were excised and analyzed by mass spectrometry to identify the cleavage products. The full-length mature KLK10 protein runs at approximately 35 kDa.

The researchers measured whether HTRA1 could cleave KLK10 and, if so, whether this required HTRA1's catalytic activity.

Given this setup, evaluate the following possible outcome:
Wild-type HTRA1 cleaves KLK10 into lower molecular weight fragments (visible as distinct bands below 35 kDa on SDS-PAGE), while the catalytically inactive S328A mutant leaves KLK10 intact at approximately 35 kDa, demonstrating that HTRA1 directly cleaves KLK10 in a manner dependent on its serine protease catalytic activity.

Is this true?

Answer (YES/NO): YES